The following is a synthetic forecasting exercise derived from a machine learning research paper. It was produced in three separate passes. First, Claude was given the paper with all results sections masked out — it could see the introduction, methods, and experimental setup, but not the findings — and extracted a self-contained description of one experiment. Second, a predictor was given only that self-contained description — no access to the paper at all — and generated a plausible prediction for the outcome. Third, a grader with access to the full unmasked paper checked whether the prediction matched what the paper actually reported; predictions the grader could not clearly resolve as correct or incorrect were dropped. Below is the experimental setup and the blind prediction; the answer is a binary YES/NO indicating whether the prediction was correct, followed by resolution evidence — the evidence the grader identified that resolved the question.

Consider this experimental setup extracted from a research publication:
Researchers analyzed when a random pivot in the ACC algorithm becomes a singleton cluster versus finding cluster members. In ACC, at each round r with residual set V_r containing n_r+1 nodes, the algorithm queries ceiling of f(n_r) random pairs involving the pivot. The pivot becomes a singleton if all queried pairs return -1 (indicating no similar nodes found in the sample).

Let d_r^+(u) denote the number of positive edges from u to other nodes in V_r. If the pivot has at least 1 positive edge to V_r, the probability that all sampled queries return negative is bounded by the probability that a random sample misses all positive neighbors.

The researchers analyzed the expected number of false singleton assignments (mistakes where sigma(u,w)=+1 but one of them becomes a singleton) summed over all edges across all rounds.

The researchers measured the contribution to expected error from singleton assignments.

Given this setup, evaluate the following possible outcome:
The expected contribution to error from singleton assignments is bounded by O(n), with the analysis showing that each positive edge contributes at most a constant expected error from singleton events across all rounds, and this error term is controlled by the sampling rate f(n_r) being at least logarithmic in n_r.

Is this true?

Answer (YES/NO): NO